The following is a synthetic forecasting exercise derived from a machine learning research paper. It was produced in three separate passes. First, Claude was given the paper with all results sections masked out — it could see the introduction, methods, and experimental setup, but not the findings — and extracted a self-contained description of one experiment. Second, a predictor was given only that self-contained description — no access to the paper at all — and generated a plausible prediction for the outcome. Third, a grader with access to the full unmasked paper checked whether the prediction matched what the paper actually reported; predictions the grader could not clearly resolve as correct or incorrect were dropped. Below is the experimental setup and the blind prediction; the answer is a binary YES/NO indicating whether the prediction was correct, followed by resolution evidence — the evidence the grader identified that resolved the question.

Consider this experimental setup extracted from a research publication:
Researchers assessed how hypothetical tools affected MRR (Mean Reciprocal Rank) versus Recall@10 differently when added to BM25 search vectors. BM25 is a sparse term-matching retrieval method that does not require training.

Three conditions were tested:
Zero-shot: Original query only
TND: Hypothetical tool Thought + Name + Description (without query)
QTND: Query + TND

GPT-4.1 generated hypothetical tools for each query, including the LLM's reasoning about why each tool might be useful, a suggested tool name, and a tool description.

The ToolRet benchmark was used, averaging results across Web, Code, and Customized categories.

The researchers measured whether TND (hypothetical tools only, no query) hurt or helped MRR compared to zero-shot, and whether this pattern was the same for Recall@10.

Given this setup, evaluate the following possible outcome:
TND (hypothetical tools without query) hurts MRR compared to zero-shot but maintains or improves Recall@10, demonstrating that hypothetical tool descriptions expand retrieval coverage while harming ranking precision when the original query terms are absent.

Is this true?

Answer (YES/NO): YES